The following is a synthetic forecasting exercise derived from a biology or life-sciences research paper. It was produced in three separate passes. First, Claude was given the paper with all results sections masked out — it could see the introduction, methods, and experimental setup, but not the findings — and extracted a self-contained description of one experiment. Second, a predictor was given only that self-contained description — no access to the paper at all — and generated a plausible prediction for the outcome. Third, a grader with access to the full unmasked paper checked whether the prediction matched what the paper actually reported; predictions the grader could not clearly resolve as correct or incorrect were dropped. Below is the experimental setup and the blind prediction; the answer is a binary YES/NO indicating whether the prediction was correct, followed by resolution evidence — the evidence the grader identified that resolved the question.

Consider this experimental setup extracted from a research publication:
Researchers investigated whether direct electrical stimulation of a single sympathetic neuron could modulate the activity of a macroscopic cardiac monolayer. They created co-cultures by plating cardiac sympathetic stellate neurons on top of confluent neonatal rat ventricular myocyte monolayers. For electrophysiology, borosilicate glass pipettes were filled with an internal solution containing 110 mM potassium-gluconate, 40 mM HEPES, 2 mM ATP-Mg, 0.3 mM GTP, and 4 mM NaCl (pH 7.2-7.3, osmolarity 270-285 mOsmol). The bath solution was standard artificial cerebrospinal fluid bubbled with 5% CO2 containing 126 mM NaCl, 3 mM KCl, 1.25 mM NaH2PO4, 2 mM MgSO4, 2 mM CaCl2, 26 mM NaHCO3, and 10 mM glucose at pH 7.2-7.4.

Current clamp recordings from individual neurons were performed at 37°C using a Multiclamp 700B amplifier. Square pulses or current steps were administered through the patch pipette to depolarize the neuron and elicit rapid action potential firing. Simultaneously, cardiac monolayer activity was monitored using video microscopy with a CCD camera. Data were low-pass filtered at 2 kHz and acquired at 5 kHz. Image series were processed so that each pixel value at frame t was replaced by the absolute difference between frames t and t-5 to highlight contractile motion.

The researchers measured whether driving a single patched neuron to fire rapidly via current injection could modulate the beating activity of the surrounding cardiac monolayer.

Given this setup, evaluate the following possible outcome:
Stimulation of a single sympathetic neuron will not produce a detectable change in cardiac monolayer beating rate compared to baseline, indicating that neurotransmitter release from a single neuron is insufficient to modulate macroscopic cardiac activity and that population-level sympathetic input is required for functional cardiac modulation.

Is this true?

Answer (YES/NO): NO